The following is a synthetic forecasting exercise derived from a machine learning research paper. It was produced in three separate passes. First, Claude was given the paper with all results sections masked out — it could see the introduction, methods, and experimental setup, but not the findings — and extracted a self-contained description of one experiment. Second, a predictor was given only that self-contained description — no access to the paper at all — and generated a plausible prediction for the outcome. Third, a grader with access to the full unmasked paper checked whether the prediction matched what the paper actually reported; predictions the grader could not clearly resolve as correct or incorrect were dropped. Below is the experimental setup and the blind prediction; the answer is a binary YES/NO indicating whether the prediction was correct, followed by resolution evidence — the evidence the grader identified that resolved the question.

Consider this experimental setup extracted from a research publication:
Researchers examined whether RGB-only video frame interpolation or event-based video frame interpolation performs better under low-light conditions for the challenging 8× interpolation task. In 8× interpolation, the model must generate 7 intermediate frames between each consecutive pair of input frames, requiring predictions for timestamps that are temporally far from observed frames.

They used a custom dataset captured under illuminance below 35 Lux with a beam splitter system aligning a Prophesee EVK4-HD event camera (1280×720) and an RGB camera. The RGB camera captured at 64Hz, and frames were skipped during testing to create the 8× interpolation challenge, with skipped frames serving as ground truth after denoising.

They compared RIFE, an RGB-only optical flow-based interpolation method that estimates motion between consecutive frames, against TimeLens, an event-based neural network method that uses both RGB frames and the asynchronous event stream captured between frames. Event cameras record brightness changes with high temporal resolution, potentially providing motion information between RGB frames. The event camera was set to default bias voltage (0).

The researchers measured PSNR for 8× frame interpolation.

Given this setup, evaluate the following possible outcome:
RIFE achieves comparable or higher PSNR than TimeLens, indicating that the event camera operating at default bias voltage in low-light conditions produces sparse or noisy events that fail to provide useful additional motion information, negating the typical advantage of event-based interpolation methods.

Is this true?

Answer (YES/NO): NO